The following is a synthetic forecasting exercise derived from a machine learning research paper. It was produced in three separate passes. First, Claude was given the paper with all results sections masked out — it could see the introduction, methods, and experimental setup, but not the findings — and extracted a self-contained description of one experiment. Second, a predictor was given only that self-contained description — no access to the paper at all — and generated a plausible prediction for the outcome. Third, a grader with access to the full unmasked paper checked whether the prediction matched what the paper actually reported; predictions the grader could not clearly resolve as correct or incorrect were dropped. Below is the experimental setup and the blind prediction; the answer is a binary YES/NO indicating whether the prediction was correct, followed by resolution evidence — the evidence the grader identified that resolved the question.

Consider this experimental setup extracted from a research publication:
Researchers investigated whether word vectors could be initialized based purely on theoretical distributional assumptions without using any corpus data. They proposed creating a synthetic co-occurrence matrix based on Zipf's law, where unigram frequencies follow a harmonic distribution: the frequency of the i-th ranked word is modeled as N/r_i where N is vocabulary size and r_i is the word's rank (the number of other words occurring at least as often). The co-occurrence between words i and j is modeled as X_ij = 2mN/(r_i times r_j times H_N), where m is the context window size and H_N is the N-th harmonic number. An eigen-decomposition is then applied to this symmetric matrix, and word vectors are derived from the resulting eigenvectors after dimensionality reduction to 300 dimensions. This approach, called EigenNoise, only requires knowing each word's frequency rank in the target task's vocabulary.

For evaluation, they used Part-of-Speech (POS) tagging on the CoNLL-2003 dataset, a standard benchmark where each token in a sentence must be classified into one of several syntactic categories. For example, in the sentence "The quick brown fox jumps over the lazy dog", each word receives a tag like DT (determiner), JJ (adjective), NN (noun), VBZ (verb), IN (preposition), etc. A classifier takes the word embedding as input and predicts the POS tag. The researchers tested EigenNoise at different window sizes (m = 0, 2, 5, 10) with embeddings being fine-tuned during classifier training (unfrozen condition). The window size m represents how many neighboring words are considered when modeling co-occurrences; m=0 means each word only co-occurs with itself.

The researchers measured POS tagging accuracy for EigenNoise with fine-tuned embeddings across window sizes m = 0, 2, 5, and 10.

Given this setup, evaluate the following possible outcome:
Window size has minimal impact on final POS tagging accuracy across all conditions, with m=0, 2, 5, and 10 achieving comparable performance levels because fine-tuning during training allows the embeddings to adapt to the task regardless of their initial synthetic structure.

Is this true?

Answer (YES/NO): NO